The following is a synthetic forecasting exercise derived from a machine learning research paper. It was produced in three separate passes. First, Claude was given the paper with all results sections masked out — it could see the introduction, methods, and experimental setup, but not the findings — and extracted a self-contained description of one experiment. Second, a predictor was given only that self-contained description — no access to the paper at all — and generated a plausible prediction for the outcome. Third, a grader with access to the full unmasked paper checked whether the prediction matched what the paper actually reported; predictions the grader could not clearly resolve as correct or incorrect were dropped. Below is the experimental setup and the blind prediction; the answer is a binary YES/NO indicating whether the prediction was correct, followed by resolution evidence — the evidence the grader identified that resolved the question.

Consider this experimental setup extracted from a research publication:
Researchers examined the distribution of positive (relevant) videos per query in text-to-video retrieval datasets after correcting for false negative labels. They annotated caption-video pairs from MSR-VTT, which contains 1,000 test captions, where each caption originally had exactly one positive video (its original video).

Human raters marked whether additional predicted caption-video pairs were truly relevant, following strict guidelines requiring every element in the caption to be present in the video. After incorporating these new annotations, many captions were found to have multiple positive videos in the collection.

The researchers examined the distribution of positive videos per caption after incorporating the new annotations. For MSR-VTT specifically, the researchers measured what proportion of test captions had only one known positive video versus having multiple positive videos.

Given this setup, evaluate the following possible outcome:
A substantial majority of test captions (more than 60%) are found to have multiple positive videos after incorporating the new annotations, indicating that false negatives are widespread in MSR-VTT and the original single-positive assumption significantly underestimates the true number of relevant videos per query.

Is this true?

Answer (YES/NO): YES